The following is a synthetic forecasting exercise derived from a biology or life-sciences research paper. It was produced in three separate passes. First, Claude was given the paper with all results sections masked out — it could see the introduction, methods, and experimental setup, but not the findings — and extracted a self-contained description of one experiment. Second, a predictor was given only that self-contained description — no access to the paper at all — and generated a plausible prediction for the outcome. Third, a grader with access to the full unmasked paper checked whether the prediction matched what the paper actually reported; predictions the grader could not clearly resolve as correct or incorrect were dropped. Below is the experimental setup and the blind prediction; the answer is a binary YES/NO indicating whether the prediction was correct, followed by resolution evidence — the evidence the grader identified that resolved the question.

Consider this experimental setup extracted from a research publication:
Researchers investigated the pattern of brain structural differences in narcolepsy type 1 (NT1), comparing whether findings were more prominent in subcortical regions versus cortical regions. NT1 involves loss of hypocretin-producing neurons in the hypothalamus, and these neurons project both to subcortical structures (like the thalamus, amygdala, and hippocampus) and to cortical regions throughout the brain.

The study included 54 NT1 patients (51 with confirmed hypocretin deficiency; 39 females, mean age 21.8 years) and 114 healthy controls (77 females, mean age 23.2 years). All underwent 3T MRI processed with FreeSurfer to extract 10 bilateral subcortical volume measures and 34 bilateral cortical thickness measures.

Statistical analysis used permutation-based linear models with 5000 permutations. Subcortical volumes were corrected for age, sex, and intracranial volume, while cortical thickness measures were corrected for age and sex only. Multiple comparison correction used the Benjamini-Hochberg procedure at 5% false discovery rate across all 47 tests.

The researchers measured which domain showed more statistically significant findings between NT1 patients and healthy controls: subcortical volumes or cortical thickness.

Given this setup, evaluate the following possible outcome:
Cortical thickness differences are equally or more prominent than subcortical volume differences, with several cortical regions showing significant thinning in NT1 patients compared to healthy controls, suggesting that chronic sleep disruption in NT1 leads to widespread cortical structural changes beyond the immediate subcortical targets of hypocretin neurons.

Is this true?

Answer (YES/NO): YES